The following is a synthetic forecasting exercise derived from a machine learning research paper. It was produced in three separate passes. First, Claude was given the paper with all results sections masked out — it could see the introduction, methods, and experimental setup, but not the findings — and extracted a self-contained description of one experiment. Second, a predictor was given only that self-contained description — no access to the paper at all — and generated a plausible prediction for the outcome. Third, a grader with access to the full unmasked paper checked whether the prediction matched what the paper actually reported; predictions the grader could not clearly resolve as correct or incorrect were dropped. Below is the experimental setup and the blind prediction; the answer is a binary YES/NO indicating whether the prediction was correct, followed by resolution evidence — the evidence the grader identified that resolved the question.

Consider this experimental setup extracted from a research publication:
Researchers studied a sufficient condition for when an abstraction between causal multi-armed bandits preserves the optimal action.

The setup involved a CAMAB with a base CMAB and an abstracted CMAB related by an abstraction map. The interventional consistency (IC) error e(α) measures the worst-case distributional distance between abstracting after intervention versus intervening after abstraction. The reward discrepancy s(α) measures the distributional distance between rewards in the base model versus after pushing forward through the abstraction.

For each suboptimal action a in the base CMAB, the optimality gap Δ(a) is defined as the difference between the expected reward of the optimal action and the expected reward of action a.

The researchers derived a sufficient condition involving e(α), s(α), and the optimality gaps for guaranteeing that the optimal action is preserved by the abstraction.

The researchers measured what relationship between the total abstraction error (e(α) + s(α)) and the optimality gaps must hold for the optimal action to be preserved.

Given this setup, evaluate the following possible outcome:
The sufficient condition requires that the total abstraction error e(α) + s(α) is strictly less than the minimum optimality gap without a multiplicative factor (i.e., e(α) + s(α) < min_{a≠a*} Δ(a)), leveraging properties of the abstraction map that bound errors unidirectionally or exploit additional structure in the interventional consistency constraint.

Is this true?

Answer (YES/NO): NO